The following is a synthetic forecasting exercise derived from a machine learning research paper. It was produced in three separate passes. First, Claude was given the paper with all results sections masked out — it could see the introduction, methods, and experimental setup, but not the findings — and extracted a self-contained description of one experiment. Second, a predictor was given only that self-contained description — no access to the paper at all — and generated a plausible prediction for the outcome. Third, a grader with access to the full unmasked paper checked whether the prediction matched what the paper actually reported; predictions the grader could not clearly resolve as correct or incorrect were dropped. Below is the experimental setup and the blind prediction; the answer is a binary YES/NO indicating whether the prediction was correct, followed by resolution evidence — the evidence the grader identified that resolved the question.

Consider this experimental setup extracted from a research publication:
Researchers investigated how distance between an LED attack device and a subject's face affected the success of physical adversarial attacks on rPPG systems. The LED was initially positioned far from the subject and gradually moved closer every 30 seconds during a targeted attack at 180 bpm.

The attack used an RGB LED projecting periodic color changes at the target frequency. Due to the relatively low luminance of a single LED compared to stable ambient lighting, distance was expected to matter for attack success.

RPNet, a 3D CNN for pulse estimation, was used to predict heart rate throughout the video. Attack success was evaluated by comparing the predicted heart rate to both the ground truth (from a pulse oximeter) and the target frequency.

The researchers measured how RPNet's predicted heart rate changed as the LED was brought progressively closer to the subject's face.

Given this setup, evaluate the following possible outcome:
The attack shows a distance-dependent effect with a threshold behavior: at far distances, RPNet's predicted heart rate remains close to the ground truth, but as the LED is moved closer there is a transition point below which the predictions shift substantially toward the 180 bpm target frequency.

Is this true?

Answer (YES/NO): YES